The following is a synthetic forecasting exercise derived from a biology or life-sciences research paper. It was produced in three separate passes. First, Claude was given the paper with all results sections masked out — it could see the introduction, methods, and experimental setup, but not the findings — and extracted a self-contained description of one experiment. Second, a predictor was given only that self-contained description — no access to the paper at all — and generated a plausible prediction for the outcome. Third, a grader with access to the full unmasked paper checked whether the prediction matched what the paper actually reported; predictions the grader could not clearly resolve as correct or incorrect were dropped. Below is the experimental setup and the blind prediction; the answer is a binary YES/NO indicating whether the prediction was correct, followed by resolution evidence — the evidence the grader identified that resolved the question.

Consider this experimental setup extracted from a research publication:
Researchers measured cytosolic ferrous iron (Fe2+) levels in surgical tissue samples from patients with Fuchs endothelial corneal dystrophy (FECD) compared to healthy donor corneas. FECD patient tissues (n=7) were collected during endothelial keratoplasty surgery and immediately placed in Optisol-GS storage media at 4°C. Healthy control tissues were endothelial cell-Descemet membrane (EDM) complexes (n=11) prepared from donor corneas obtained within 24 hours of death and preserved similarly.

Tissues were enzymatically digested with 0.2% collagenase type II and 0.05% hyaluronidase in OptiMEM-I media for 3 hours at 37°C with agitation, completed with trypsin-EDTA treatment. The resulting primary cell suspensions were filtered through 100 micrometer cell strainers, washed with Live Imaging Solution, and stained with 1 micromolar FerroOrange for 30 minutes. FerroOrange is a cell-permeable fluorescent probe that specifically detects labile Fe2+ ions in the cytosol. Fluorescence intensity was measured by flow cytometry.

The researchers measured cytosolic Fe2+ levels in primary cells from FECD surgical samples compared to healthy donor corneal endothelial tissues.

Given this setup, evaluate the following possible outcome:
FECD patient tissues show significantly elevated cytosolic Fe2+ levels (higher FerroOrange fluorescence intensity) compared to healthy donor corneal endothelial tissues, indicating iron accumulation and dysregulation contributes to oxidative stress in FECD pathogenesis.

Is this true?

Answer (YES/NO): YES